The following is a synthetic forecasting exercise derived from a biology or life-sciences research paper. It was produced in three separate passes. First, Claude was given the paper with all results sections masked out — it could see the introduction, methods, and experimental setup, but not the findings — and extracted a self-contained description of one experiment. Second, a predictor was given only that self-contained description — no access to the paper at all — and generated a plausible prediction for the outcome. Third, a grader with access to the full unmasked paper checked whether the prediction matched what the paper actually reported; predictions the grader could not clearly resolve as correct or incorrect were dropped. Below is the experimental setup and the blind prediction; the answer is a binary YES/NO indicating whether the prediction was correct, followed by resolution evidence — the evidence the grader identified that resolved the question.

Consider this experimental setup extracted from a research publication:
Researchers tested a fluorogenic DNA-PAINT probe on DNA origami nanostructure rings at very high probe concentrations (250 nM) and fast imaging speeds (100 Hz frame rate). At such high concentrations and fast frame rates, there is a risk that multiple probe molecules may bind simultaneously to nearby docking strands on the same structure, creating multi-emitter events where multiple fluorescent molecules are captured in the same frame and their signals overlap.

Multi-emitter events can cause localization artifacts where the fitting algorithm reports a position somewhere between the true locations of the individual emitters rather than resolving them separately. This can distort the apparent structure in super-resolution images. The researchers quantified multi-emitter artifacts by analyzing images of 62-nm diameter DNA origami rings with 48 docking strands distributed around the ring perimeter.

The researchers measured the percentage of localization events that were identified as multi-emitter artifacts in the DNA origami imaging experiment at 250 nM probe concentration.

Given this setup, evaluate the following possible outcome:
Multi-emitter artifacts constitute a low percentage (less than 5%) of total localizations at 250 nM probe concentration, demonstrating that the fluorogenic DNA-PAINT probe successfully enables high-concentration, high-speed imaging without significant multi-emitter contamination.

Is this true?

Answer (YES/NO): NO